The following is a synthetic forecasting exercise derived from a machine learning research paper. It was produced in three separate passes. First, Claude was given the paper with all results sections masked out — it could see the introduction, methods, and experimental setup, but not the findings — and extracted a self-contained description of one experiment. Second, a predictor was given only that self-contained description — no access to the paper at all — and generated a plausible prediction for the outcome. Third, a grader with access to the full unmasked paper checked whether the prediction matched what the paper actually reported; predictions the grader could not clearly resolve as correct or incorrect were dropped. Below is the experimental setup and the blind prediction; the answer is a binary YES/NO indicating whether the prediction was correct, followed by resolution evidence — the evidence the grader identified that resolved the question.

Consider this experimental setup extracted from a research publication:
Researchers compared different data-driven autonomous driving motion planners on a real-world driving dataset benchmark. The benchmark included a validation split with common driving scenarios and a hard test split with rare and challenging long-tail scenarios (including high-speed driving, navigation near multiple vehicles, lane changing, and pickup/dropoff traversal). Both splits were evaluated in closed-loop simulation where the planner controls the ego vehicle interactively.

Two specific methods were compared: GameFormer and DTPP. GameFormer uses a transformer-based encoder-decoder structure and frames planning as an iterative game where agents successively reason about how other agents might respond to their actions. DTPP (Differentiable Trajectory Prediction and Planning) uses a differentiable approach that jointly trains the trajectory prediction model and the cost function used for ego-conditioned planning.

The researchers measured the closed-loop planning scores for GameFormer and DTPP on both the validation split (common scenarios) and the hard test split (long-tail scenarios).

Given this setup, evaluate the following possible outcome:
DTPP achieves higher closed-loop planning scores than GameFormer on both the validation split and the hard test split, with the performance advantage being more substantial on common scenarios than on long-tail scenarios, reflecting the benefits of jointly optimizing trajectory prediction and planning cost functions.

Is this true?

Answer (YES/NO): NO